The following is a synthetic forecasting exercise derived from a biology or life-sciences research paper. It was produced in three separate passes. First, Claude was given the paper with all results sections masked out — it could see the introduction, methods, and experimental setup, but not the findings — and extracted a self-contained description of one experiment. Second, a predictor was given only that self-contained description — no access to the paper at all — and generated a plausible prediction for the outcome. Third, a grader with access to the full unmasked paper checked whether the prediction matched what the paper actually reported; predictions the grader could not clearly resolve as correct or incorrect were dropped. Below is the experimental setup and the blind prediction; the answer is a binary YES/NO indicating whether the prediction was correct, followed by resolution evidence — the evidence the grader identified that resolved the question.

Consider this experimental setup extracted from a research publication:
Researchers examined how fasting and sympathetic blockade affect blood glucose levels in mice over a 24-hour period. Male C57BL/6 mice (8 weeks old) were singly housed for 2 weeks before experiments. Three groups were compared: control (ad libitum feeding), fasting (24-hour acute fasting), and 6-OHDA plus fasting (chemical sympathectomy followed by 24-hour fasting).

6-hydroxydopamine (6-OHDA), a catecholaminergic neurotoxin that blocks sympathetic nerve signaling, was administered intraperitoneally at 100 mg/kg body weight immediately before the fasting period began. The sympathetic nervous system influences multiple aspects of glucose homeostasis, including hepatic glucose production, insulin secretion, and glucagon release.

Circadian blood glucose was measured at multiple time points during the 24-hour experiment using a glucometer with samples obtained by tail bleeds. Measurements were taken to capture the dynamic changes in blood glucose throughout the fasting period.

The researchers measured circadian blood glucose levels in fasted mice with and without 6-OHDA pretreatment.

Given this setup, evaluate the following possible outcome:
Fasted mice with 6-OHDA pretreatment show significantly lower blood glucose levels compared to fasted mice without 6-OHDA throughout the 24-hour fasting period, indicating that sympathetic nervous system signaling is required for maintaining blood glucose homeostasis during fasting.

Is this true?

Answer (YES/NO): NO